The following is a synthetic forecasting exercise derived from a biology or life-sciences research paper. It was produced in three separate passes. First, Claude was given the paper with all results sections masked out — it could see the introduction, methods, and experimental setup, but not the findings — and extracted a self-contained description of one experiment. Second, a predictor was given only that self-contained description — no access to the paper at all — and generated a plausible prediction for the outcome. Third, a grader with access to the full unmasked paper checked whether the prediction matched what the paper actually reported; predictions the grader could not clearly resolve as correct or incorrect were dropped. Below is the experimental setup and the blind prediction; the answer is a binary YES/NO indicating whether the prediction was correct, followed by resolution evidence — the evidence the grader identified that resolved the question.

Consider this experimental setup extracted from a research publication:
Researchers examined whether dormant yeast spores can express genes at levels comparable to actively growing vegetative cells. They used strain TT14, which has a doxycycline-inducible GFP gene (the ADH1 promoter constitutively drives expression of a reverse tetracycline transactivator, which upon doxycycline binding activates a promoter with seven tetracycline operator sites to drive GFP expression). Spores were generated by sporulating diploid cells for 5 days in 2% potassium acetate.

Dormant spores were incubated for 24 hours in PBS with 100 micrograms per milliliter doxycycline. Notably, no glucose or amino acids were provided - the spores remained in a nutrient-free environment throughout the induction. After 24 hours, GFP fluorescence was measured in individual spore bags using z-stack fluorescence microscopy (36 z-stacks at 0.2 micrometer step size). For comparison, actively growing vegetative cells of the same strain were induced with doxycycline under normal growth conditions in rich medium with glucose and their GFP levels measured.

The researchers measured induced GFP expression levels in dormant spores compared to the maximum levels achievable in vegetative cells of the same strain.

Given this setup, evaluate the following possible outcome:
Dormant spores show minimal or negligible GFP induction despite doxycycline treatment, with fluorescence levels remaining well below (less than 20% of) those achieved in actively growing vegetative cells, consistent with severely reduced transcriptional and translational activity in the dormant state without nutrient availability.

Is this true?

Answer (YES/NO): NO